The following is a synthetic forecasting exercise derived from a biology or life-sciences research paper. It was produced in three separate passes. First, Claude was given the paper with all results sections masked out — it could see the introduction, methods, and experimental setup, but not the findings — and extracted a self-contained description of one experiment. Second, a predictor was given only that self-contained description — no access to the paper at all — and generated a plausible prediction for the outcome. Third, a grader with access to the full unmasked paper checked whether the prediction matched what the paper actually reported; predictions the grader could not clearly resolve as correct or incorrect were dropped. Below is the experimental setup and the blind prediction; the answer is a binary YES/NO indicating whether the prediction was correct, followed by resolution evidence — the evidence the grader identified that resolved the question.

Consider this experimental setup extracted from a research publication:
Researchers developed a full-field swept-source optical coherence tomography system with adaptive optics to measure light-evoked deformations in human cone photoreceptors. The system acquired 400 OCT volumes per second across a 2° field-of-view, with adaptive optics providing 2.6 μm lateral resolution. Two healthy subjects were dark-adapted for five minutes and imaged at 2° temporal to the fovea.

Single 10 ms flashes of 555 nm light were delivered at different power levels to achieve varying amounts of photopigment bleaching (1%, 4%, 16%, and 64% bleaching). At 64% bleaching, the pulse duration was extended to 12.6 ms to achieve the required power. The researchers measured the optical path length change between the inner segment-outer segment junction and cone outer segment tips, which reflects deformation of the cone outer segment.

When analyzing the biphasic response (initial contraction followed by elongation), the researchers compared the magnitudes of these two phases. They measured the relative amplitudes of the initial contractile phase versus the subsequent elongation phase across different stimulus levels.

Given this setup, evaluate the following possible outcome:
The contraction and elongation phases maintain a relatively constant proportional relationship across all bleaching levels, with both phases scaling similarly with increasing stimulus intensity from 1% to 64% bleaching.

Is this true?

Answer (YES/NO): NO